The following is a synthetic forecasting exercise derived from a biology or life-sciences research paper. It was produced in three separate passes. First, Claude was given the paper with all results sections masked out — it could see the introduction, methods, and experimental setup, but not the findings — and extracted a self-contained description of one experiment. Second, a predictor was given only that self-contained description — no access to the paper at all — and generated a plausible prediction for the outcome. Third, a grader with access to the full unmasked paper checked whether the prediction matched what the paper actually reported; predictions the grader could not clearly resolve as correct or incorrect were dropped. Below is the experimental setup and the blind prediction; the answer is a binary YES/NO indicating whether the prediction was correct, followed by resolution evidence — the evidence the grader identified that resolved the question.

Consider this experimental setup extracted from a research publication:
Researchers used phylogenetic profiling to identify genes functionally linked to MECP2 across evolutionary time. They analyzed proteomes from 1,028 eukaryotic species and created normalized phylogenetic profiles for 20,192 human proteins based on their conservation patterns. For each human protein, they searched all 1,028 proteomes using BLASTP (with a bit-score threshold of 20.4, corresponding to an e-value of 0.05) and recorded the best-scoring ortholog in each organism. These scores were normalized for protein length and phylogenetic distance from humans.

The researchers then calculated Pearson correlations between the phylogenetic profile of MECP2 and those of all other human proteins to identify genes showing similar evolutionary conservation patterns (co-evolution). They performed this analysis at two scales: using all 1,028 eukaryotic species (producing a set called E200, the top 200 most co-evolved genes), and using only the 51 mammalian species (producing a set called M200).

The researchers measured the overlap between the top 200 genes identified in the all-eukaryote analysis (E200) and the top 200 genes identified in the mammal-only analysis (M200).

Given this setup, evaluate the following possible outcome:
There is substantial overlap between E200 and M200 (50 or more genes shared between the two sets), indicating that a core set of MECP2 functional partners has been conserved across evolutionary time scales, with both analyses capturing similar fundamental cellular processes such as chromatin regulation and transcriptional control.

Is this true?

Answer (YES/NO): NO